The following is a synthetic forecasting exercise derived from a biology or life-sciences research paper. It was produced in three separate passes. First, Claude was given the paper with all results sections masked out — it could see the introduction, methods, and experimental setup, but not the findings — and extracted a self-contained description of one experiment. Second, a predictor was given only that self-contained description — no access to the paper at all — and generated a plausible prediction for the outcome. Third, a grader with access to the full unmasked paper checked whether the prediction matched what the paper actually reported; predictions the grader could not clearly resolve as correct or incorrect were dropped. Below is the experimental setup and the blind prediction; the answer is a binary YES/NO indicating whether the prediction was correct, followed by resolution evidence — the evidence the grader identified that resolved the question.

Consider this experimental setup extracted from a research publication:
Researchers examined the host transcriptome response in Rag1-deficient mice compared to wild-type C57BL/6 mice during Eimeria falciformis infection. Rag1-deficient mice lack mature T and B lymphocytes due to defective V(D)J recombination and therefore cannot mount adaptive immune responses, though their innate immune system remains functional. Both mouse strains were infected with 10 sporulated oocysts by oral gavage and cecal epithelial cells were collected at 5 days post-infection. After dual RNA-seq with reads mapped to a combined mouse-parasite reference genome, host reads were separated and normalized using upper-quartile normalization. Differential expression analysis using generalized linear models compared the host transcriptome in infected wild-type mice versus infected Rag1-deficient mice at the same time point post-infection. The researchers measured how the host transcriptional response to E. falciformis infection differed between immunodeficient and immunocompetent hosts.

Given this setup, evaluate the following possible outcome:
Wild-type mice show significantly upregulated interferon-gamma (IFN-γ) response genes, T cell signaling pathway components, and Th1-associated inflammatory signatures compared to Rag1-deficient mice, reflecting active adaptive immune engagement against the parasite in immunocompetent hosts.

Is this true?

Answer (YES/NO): NO